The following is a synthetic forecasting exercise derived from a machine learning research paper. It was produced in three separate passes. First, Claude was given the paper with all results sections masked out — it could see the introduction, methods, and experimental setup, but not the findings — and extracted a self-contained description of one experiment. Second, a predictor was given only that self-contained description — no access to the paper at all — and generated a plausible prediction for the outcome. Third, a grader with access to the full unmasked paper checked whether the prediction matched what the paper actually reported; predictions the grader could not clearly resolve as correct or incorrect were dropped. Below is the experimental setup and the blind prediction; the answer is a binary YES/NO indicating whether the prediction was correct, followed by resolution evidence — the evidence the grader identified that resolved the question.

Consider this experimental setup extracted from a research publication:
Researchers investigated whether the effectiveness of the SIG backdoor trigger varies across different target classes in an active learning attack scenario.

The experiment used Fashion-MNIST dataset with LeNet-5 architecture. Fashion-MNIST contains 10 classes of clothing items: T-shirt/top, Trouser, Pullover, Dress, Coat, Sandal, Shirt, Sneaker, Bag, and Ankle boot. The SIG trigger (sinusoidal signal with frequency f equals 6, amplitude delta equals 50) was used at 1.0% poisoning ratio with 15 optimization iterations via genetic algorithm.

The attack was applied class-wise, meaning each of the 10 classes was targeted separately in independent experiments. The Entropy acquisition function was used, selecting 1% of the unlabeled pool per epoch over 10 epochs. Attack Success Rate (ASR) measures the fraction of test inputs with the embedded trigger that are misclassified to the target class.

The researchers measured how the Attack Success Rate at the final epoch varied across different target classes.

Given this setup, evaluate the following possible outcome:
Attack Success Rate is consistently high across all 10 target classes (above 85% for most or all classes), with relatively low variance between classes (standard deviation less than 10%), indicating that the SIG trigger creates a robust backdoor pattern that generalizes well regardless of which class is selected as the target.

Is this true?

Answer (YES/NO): NO